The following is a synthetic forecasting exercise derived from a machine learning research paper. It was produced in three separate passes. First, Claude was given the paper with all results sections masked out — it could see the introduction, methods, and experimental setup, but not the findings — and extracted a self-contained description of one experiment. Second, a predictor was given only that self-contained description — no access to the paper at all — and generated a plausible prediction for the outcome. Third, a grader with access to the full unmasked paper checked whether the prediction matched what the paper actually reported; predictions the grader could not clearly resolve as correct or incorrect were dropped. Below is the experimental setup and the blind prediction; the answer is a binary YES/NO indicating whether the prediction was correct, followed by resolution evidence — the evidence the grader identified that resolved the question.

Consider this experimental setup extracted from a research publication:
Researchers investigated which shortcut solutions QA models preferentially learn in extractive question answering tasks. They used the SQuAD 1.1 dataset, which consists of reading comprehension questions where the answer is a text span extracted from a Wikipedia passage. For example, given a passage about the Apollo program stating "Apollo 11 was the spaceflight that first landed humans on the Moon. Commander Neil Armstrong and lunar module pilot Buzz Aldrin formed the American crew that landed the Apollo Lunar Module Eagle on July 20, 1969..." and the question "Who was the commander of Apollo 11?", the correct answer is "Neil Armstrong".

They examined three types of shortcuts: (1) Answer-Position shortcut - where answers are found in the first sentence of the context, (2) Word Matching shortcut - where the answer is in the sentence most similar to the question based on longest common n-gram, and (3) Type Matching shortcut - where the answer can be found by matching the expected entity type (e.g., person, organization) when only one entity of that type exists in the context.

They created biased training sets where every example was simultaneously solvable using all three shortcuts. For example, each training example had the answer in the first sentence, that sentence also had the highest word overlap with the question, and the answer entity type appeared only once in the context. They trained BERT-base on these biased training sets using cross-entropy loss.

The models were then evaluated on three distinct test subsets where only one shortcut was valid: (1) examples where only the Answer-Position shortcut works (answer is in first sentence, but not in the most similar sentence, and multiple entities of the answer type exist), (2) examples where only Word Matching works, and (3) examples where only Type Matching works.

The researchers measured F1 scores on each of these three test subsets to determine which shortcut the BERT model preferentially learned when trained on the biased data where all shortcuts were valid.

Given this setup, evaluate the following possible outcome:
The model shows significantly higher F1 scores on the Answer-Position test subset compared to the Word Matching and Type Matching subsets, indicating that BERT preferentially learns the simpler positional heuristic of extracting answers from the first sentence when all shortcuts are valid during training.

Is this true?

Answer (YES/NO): YES